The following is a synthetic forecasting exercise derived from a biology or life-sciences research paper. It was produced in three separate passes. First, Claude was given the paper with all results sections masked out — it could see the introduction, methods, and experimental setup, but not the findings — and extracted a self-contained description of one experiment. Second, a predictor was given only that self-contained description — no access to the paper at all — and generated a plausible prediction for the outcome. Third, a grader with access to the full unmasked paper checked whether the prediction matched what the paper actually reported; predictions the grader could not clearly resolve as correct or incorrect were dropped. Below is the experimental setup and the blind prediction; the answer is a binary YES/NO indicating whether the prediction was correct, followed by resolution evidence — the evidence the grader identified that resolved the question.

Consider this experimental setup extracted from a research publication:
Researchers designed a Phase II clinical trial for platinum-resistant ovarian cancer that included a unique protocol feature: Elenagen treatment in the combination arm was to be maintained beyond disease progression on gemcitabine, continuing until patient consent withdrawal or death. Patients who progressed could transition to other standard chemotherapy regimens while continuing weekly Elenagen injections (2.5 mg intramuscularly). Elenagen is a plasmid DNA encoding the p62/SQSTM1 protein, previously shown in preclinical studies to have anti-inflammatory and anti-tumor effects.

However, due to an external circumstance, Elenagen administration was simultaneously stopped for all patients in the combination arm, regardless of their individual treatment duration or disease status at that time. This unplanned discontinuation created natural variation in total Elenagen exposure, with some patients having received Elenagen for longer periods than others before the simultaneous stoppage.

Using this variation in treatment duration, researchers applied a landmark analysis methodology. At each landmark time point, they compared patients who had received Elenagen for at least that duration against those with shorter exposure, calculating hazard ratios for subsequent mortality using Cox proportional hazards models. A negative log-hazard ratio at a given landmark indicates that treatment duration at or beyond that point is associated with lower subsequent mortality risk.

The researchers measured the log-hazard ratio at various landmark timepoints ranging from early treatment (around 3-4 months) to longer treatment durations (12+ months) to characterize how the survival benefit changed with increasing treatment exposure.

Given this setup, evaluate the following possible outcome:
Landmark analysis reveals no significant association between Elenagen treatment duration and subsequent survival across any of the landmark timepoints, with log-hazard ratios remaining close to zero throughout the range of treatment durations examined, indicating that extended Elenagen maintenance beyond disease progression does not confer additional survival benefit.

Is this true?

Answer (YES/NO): NO